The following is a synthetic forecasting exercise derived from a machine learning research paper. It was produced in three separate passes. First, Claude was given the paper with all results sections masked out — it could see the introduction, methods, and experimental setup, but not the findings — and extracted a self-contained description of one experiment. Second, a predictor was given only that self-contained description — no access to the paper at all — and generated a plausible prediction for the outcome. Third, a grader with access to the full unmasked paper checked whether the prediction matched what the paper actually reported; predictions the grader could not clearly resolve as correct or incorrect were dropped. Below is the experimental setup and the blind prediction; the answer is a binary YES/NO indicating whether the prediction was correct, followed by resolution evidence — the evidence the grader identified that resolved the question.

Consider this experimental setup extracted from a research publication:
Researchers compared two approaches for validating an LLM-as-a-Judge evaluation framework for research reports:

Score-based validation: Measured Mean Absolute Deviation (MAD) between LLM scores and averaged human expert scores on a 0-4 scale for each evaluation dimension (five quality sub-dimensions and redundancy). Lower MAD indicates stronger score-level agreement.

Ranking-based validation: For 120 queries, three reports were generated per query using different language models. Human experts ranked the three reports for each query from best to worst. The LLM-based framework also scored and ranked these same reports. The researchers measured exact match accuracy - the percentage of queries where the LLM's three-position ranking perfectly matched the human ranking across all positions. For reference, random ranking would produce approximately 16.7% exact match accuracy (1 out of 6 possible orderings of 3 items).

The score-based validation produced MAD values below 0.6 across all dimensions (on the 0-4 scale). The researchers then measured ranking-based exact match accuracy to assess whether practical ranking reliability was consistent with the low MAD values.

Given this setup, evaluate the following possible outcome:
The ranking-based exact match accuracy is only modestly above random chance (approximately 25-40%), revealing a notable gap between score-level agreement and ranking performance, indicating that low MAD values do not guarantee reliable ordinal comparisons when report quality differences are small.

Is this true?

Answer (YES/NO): NO